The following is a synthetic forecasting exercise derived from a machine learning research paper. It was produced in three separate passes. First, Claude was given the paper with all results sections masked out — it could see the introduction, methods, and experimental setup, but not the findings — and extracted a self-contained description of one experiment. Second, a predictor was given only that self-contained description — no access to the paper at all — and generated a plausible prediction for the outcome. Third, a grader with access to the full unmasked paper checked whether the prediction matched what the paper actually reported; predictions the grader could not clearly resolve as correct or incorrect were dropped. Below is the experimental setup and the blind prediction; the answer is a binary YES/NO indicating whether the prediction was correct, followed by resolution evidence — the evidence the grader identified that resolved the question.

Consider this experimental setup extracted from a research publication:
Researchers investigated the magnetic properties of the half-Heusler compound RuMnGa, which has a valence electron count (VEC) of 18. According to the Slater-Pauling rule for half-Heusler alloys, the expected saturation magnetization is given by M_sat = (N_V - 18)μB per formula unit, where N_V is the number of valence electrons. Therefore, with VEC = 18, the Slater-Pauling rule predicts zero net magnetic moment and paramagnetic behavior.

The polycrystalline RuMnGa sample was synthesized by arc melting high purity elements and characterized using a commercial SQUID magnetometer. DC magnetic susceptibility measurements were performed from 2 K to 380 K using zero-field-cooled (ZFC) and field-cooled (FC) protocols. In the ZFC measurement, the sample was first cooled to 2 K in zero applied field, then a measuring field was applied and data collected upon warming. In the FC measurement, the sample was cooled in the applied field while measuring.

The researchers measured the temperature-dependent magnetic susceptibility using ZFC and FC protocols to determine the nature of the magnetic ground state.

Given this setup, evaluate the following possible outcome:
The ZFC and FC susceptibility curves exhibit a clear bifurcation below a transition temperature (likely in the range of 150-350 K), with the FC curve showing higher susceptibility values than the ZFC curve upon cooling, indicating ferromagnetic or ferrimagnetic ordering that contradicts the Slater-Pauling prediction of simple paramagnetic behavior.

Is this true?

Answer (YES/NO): YES